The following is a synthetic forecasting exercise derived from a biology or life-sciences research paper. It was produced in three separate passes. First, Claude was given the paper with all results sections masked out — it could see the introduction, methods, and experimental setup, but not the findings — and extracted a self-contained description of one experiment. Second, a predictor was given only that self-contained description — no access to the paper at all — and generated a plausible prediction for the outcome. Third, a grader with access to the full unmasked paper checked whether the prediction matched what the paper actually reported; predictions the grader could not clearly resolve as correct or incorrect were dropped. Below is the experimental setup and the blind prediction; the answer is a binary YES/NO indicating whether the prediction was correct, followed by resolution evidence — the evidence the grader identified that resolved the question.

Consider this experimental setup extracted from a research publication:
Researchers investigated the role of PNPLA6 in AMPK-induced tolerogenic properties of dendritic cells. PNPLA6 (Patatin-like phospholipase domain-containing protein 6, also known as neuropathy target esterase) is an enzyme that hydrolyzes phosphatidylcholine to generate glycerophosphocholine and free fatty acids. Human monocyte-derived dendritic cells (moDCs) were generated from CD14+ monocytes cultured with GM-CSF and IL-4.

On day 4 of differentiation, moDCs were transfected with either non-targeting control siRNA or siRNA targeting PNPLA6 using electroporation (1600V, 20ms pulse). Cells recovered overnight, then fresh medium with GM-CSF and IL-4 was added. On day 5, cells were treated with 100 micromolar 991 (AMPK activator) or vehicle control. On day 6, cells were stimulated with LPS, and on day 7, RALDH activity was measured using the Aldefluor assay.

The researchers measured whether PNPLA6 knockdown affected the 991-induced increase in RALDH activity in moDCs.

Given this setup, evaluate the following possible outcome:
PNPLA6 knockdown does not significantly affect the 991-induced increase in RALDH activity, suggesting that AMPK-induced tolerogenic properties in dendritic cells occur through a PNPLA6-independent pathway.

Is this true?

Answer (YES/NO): NO